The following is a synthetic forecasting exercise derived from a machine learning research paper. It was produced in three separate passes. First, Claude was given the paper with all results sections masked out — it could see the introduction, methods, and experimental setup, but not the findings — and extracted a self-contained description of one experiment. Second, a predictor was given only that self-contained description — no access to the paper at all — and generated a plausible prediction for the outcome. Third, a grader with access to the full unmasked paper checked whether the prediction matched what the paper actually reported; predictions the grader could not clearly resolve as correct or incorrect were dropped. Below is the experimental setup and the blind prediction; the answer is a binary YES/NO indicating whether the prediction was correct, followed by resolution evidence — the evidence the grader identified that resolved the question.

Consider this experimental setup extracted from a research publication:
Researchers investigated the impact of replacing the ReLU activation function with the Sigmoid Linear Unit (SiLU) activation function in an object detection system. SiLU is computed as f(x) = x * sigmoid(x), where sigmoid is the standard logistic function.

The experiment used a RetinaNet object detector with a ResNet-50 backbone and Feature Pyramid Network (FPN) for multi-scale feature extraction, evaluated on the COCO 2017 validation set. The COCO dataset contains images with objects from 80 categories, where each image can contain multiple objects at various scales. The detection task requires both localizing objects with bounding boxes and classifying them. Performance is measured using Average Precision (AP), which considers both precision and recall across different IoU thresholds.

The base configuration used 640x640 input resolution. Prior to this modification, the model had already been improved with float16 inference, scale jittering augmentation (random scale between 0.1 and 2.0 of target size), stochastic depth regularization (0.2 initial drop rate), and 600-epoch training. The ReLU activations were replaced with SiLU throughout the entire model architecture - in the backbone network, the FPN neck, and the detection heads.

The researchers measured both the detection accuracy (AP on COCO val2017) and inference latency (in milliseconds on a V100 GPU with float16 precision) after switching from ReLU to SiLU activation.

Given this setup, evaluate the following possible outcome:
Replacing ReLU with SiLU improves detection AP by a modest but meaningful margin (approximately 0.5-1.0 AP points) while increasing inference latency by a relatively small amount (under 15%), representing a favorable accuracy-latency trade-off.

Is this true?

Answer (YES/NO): NO